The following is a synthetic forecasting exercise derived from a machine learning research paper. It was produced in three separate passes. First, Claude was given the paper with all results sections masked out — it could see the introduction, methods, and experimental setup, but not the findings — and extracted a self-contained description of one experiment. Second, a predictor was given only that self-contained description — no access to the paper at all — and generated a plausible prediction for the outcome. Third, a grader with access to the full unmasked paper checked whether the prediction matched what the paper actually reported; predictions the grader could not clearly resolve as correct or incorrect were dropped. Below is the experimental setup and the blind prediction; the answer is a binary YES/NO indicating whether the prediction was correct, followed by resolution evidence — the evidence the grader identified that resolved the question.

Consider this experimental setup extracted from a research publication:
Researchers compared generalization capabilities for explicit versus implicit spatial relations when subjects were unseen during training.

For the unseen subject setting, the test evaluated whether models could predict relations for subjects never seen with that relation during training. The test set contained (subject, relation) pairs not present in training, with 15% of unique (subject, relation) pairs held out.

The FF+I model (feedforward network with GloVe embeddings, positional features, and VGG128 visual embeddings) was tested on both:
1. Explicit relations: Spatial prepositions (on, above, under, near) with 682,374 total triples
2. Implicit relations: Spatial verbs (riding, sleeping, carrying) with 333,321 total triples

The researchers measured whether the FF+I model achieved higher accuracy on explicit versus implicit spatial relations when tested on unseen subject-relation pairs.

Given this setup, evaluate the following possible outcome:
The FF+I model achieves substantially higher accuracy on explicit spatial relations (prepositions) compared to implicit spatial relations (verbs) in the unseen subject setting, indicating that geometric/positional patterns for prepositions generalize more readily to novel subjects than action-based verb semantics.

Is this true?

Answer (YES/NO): NO